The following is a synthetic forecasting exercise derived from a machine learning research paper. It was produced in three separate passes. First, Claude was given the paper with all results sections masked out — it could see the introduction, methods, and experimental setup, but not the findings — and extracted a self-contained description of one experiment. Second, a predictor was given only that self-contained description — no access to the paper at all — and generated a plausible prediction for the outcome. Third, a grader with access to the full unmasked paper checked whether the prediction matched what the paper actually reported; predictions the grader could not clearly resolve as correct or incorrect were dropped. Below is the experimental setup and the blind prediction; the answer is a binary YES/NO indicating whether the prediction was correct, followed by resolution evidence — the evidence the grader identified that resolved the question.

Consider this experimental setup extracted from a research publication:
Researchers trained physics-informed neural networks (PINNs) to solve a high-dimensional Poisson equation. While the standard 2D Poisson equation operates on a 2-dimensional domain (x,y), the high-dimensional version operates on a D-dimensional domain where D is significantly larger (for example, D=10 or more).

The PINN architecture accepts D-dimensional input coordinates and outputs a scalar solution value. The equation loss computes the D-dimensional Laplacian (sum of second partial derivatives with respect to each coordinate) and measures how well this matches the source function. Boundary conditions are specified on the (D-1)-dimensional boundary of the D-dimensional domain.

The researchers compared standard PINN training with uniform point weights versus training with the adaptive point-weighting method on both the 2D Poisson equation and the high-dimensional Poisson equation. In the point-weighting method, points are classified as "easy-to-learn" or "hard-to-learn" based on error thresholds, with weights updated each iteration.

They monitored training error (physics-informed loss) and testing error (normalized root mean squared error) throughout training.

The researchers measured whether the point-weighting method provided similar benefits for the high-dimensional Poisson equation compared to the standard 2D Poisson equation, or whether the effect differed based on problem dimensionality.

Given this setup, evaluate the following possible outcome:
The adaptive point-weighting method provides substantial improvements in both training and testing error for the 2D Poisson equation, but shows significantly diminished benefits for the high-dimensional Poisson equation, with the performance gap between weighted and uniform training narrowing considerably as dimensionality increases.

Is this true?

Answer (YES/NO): NO